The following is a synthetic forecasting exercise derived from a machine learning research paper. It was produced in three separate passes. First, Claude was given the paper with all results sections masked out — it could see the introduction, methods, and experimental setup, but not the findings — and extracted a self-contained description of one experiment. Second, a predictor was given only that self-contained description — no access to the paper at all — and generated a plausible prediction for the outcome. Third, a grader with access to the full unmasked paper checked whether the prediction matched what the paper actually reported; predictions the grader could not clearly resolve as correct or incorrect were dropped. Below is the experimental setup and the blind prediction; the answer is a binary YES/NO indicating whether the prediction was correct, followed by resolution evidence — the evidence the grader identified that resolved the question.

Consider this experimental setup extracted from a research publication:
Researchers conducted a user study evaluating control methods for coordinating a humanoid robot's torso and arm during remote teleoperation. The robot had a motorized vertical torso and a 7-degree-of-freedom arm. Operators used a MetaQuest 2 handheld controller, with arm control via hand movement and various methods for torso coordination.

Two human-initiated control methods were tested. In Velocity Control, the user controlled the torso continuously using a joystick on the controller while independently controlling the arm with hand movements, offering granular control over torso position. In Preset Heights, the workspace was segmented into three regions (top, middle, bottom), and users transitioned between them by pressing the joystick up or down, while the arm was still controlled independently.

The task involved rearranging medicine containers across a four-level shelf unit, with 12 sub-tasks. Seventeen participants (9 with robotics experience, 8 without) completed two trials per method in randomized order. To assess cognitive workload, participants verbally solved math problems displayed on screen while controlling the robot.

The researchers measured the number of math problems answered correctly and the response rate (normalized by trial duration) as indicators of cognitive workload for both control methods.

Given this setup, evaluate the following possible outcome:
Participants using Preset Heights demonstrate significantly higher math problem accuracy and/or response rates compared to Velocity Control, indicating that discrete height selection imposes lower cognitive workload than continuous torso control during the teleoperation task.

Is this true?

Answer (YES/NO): NO